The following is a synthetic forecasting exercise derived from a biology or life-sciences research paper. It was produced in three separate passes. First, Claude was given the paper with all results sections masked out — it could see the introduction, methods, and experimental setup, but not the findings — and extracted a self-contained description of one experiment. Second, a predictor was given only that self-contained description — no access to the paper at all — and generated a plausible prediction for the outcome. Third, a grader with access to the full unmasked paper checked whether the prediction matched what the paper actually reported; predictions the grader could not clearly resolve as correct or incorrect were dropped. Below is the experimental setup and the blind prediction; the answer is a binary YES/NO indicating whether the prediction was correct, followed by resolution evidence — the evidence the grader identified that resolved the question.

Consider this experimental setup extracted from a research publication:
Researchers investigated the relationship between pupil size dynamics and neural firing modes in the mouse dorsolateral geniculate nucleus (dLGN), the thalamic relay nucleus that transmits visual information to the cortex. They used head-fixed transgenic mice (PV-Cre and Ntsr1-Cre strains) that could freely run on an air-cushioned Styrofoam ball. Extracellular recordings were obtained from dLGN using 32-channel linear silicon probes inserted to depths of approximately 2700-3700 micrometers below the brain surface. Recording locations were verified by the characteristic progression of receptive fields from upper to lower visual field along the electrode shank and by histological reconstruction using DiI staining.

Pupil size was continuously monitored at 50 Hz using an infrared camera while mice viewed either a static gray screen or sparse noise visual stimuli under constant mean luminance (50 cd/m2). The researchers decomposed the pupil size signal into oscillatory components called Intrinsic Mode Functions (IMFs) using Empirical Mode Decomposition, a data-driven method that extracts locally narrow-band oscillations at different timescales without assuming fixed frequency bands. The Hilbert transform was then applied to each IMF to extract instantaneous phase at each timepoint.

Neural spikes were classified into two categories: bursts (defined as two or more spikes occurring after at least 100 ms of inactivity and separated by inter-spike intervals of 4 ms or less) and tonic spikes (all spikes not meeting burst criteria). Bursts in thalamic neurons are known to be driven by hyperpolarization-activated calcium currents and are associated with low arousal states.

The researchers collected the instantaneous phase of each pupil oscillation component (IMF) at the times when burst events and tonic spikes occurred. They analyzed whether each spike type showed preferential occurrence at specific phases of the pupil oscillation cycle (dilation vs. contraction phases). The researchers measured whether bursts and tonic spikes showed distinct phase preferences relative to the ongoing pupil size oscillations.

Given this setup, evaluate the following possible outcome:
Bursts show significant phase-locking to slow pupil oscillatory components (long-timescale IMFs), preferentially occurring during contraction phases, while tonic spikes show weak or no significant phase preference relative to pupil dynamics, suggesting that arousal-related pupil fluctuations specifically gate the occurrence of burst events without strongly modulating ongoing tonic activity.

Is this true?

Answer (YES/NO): NO